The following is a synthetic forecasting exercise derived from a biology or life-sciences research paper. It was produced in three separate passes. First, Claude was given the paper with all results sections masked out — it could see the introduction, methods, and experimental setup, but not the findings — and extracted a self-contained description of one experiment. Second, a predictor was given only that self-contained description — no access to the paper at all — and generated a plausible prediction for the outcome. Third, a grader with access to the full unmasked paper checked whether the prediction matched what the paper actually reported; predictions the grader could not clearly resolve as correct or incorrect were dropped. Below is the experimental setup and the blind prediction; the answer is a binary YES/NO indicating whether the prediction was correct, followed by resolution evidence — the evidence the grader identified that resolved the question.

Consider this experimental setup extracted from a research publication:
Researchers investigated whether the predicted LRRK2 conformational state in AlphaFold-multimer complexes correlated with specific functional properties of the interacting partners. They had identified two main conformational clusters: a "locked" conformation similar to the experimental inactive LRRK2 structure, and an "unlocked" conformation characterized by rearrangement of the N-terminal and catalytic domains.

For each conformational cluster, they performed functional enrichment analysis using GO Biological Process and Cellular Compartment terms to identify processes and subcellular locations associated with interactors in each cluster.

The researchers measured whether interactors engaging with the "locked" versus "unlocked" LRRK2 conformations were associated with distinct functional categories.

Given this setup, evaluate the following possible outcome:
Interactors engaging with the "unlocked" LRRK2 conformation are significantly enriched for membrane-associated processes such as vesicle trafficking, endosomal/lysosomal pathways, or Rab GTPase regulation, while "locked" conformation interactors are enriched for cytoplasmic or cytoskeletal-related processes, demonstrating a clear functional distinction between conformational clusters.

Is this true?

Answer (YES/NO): NO